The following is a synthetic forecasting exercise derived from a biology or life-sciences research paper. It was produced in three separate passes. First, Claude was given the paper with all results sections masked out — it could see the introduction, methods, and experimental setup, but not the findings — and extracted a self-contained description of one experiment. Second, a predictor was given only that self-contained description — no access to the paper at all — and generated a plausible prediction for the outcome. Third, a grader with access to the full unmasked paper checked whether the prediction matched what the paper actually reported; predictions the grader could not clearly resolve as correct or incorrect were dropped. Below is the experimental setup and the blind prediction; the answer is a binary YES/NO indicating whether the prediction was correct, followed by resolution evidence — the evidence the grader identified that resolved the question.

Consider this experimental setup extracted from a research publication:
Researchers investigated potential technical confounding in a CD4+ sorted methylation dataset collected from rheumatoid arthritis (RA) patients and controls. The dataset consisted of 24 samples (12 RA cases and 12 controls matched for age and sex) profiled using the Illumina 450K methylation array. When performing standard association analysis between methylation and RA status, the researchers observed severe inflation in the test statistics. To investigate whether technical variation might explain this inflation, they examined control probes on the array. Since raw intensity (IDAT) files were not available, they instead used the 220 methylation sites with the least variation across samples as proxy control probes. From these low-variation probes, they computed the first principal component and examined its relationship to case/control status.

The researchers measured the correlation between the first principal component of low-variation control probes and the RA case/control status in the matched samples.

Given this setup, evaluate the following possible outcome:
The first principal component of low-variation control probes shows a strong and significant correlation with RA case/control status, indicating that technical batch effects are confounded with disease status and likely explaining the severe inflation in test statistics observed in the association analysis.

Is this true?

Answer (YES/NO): YES